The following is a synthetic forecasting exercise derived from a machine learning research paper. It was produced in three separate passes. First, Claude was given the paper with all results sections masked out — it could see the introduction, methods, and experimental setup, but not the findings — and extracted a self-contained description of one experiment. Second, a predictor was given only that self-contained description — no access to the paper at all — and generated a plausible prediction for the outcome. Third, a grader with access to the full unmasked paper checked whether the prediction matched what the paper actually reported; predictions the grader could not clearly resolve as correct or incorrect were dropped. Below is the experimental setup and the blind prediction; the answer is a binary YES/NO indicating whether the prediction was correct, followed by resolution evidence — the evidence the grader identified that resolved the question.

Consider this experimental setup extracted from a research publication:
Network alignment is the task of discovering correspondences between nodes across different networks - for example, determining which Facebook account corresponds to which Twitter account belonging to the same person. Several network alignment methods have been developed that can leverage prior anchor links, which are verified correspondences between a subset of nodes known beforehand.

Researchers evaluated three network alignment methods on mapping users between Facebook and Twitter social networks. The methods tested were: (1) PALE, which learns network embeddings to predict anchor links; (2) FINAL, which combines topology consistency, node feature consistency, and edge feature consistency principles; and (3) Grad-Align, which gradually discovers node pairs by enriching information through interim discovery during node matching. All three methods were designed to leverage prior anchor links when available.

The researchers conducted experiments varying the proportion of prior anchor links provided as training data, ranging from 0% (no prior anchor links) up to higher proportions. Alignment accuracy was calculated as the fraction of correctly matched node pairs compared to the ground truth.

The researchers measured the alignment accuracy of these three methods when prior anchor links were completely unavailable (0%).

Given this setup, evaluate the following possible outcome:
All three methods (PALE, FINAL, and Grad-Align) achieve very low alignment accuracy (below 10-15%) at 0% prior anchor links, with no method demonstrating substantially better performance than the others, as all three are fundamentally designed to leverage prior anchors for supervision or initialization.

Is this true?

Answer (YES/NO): YES